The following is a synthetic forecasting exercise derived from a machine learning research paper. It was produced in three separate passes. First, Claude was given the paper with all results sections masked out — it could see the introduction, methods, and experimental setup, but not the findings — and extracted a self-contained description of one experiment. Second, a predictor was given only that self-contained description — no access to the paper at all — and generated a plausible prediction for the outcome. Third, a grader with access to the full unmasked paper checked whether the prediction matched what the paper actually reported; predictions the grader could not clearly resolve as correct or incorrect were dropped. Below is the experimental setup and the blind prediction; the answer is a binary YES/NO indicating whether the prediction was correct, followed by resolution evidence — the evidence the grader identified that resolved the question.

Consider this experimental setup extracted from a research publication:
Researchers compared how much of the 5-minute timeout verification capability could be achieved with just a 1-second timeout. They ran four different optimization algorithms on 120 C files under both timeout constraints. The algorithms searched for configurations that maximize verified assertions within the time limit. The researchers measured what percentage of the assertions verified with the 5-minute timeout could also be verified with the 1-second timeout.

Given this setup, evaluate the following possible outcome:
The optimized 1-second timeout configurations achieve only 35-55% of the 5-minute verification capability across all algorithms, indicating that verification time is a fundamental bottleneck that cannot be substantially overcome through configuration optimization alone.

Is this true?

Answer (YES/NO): NO